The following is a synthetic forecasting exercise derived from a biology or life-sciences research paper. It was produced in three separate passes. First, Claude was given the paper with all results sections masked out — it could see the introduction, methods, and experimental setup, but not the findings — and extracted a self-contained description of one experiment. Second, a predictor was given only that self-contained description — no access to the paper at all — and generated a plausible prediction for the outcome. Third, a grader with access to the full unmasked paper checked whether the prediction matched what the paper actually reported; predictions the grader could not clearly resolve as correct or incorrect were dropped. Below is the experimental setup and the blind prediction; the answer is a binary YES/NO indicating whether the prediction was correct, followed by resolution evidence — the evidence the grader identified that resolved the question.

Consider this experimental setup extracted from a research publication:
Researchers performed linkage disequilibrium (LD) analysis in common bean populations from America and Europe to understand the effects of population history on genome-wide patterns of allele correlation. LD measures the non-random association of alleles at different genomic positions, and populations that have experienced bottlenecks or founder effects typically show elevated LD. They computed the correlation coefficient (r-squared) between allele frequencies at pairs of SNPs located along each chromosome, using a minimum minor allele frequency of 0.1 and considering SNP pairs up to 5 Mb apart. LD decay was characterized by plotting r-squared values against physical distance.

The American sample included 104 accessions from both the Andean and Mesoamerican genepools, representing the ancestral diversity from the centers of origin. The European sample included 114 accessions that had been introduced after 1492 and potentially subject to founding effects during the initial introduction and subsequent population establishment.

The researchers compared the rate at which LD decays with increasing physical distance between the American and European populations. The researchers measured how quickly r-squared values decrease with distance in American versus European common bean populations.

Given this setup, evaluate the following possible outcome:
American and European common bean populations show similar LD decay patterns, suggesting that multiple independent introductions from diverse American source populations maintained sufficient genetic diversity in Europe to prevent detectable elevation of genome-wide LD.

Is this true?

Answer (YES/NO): NO